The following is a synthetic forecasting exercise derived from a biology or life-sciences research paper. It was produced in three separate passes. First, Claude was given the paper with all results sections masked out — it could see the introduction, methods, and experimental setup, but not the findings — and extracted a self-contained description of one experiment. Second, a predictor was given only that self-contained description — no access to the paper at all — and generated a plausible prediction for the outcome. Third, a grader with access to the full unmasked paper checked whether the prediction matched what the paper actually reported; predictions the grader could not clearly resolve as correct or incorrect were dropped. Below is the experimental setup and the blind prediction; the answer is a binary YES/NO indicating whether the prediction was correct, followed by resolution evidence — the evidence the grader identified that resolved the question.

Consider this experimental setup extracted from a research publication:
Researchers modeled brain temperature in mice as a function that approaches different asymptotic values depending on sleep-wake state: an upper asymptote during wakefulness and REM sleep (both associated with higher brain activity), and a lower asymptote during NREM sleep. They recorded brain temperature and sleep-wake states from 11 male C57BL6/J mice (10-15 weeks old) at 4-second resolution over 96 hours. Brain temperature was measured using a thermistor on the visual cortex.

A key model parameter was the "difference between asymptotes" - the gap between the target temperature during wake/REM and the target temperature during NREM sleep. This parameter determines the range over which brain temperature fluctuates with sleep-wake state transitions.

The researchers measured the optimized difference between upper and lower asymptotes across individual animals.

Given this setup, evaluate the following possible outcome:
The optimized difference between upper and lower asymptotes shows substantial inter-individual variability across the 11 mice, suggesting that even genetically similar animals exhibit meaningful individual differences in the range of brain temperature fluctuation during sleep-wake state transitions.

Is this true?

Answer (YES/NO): NO